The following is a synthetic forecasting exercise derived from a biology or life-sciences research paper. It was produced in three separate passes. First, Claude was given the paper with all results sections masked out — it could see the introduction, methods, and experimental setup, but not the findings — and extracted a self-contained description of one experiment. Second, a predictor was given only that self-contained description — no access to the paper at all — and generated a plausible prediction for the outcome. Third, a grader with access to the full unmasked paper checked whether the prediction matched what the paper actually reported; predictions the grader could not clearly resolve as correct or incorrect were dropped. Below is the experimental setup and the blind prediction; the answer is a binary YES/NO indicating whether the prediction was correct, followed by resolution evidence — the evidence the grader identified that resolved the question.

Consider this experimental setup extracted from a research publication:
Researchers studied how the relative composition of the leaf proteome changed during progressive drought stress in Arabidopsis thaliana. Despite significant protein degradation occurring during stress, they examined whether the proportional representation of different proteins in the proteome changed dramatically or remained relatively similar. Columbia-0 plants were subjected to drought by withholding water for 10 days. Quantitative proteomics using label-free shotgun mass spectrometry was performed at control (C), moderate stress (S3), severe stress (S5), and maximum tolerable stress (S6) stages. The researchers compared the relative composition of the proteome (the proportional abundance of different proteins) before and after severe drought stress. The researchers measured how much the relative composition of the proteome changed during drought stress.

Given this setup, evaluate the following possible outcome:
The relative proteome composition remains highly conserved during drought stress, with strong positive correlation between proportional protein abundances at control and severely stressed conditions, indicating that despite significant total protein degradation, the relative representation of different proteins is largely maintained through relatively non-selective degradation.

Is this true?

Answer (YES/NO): YES